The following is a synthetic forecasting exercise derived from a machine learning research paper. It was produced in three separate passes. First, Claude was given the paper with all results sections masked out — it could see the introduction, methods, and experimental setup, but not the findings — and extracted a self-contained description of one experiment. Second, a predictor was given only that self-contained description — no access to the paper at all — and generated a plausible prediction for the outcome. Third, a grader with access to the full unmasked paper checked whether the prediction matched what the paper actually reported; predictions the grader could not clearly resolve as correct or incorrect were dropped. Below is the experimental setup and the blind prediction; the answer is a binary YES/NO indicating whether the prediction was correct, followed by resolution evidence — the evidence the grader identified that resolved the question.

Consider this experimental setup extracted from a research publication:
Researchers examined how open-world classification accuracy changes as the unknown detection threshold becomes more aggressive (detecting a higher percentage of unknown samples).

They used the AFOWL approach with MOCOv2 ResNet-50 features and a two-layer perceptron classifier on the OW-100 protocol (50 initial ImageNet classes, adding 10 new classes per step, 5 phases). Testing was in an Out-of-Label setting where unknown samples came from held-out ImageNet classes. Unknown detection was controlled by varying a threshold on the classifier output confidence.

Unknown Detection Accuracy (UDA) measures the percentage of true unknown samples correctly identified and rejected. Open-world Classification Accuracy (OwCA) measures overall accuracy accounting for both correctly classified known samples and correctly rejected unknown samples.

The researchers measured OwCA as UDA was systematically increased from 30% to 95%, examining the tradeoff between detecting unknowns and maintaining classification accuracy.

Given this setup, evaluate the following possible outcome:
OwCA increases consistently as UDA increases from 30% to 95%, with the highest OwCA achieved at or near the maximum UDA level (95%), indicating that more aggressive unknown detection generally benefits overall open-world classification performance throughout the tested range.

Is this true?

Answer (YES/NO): NO